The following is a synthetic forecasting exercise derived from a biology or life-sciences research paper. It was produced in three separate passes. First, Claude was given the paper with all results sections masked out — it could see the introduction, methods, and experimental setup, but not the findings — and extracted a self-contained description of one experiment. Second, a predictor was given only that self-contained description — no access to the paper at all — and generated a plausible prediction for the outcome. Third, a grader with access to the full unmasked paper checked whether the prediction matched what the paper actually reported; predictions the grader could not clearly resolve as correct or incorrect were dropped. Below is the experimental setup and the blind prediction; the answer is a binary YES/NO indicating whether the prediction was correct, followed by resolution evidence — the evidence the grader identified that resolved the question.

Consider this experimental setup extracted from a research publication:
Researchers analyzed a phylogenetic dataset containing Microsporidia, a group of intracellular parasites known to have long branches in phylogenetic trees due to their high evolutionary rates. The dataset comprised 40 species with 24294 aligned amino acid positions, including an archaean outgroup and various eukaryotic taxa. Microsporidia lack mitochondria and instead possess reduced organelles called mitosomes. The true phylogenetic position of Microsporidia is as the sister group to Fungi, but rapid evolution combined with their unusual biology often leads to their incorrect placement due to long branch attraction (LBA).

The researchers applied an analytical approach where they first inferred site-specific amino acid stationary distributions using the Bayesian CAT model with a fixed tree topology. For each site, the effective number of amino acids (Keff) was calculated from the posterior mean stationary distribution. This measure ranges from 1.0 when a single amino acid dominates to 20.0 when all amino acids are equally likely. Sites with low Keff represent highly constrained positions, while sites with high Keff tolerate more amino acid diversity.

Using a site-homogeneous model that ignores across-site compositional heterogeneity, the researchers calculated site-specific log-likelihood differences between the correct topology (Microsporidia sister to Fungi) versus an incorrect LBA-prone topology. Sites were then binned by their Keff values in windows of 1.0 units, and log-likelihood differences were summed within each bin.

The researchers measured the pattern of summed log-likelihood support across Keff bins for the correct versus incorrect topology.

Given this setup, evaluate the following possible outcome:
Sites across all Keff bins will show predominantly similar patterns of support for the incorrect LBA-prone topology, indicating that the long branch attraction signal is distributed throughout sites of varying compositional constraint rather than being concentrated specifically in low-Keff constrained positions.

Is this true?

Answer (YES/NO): NO